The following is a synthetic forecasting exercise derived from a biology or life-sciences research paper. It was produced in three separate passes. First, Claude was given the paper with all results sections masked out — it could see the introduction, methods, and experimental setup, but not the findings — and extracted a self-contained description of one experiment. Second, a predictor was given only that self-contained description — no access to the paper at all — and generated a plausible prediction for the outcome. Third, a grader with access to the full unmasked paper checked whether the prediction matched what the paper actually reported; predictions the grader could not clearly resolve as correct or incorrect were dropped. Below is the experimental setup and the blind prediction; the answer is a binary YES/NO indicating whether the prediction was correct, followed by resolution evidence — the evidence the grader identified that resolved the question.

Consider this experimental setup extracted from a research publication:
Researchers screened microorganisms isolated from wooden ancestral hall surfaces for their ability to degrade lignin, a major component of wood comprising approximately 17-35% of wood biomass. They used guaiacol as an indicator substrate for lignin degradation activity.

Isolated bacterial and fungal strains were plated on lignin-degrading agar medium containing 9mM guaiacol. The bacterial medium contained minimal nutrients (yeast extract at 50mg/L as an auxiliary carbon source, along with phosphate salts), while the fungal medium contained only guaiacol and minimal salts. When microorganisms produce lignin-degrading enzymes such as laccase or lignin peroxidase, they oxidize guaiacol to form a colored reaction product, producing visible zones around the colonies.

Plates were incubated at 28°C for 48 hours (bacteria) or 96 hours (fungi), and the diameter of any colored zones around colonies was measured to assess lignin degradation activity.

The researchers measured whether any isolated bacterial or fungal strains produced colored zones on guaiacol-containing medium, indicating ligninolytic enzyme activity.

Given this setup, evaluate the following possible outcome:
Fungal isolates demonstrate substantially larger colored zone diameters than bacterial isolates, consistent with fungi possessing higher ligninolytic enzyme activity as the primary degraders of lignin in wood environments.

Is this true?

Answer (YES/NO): NO